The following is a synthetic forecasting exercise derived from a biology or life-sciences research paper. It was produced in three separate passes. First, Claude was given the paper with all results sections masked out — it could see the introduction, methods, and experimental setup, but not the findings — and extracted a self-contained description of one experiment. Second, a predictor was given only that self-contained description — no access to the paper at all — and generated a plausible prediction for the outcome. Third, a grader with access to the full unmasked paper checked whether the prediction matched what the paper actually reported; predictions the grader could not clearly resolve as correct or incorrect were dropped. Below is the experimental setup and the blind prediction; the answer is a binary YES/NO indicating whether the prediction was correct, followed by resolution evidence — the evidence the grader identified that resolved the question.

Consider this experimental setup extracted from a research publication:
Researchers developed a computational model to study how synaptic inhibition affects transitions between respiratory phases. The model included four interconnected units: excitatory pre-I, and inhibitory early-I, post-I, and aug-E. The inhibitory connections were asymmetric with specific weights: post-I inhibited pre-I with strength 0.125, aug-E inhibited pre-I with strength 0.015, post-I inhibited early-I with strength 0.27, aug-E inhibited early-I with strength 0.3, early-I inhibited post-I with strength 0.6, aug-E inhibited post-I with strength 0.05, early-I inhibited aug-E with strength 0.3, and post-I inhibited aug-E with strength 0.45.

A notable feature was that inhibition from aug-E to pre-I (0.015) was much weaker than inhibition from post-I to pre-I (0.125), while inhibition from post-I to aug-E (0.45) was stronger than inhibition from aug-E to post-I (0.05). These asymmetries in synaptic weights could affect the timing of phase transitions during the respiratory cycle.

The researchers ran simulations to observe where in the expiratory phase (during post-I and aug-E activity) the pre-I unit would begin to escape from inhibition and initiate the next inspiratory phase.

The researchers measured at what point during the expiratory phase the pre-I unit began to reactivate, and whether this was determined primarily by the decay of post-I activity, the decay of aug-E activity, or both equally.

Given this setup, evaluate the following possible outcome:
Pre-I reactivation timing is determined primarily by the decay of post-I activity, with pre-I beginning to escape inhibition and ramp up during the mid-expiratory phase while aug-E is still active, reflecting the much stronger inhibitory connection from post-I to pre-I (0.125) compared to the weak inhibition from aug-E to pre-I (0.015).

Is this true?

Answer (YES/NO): NO